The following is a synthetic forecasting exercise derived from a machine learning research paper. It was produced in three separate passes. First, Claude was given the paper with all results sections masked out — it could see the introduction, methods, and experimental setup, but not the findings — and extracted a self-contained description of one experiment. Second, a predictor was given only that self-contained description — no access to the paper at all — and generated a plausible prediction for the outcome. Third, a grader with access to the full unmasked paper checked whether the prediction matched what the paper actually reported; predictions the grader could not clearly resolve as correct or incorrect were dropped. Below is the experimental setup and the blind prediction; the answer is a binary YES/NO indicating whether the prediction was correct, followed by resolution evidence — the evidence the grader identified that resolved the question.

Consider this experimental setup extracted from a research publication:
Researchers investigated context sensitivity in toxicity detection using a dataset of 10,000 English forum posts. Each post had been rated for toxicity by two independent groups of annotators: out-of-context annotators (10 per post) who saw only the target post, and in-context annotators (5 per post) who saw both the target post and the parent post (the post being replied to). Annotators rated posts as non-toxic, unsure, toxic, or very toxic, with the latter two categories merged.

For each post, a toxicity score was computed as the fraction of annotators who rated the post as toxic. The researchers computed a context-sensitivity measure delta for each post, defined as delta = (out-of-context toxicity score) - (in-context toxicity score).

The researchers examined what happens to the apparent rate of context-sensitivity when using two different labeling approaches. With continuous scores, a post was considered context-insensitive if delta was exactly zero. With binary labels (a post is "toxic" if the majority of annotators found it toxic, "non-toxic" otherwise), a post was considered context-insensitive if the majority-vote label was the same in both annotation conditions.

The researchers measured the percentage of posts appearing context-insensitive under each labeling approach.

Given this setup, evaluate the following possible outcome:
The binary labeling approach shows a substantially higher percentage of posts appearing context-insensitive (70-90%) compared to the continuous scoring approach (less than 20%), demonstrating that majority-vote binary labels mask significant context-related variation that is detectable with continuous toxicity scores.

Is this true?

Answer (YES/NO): NO